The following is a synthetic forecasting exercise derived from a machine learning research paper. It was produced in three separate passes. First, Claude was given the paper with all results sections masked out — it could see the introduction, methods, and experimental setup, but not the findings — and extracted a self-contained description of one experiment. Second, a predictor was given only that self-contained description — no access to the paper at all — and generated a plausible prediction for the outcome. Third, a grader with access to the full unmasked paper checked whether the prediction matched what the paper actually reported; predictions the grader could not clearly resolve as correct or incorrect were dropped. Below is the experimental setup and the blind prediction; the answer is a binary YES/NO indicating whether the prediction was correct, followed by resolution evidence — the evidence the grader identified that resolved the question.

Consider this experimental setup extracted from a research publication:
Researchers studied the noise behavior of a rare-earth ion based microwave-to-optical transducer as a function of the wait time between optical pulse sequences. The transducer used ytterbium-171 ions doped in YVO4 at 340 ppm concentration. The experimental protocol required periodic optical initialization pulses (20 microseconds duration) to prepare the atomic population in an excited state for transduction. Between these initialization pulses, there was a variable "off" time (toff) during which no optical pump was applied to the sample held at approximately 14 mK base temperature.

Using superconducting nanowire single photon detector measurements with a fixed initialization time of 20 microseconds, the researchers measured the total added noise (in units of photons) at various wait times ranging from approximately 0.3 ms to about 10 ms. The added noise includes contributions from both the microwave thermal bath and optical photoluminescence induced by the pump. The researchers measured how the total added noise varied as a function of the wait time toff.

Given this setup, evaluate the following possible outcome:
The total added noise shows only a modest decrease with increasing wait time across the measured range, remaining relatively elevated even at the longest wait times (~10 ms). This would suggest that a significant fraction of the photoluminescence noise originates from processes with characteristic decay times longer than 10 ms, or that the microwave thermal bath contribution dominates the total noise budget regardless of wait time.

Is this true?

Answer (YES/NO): NO